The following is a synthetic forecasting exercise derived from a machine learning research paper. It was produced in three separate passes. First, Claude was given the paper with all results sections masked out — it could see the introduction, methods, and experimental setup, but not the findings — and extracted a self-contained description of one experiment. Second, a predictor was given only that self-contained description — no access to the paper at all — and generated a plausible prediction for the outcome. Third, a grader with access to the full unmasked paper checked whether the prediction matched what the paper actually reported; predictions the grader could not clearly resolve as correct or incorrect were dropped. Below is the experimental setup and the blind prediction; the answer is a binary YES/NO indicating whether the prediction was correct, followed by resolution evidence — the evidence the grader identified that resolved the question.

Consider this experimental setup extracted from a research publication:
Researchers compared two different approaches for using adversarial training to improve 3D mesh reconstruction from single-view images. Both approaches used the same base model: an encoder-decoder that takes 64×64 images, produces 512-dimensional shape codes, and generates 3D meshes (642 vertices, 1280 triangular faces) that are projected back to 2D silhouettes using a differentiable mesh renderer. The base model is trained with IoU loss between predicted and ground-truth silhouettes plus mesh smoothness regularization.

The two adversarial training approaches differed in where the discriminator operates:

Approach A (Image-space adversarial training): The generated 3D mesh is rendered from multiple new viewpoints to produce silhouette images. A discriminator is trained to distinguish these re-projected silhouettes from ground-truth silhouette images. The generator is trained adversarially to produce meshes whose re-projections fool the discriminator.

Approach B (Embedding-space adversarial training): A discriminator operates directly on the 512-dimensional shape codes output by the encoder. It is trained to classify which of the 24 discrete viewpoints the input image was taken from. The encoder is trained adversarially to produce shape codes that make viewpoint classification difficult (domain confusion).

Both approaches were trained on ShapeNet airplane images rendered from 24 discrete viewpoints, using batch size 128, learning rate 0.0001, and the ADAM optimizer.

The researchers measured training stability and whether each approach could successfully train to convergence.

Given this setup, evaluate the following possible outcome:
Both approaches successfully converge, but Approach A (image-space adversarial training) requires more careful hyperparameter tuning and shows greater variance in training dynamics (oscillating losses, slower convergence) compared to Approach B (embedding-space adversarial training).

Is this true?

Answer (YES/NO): NO